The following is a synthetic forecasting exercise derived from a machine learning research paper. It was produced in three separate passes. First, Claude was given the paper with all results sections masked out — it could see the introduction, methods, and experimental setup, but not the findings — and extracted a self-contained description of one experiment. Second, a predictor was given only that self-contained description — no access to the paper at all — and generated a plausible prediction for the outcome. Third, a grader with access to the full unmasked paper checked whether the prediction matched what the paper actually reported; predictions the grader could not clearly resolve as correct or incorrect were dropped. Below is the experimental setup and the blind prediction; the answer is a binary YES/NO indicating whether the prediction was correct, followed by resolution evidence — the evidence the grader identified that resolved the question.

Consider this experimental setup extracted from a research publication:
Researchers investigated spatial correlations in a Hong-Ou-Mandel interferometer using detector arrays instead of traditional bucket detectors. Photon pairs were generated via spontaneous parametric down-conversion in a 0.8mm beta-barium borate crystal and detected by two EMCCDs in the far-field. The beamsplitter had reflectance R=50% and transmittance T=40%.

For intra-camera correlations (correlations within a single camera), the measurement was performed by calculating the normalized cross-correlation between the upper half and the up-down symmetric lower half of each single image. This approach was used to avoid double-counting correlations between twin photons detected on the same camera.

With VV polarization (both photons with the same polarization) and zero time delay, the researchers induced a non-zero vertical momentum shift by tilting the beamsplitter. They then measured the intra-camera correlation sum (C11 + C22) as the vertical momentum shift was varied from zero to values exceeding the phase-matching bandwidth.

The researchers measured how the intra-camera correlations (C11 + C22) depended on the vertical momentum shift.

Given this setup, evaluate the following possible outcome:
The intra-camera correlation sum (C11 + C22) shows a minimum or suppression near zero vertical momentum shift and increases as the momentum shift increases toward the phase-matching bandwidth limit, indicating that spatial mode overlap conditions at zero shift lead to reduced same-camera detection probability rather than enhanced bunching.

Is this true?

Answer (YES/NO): NO